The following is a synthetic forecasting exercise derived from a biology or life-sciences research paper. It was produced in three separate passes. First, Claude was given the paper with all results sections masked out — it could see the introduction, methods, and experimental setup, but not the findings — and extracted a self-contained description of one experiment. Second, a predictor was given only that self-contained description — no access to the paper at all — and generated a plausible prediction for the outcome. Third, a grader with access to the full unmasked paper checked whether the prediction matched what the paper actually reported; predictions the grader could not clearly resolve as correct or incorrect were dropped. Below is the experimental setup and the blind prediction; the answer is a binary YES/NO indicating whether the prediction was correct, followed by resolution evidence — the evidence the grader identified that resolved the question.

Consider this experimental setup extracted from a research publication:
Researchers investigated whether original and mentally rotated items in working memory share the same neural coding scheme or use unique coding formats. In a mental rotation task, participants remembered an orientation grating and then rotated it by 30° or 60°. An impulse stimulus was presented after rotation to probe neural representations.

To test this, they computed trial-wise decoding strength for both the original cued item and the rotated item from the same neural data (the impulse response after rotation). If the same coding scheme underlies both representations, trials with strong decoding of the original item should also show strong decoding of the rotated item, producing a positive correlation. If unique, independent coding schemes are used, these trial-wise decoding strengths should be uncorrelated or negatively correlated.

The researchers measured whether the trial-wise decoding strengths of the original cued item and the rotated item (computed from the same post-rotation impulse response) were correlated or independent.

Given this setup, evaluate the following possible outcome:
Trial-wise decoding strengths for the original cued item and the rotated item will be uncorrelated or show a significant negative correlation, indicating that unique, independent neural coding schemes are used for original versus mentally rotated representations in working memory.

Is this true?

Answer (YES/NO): NO